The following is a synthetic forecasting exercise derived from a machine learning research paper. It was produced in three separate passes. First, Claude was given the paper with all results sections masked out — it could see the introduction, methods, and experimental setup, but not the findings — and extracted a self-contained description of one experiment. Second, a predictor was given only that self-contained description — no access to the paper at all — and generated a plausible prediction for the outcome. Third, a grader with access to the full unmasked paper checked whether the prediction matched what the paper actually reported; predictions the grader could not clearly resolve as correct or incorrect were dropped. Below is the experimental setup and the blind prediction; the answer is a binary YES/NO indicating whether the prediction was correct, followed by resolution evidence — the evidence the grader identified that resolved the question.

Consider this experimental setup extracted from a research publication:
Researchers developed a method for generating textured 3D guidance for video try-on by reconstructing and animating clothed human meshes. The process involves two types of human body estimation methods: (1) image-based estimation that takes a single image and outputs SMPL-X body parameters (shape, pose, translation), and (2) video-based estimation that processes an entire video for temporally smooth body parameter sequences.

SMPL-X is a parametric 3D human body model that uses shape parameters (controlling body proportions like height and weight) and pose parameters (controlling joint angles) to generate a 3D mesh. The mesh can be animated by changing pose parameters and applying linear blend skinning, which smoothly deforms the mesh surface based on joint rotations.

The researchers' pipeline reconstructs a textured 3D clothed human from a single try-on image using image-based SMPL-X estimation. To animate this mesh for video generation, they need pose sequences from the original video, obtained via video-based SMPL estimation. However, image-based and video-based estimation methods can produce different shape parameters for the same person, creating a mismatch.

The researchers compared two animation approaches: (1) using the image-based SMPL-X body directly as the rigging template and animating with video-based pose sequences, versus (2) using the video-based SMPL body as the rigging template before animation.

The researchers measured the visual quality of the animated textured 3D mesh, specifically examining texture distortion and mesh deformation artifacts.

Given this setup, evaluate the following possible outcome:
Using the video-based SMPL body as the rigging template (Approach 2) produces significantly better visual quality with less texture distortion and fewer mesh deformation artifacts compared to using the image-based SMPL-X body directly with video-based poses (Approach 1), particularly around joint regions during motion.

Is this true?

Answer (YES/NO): YES